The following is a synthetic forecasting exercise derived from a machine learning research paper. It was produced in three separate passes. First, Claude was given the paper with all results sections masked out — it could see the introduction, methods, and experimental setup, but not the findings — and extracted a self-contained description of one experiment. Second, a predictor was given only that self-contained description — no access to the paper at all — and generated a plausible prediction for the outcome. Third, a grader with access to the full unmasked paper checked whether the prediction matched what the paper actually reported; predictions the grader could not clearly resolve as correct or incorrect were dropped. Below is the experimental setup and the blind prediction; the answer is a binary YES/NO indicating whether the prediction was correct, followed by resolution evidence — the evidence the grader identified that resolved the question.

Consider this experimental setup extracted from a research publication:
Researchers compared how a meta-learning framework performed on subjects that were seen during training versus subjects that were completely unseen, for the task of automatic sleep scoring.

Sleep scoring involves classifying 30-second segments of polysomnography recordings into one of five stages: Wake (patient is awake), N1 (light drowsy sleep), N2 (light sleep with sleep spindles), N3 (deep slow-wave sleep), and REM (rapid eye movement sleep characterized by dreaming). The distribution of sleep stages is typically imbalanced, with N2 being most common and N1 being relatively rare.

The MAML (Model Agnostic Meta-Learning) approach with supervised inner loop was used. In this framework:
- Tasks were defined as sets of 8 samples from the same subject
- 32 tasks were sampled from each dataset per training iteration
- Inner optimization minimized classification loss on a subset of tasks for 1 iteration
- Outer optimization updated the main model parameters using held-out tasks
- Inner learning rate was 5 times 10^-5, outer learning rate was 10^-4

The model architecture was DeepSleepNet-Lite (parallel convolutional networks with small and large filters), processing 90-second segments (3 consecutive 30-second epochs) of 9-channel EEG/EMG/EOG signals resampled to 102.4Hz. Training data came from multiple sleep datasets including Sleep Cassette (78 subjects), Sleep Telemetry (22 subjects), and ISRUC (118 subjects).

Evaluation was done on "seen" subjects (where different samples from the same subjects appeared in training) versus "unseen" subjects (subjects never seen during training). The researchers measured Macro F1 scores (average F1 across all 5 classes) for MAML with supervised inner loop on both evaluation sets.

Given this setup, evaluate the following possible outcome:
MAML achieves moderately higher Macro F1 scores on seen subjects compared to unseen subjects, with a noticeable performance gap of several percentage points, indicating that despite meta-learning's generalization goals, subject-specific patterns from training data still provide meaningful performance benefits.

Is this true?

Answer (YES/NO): YES